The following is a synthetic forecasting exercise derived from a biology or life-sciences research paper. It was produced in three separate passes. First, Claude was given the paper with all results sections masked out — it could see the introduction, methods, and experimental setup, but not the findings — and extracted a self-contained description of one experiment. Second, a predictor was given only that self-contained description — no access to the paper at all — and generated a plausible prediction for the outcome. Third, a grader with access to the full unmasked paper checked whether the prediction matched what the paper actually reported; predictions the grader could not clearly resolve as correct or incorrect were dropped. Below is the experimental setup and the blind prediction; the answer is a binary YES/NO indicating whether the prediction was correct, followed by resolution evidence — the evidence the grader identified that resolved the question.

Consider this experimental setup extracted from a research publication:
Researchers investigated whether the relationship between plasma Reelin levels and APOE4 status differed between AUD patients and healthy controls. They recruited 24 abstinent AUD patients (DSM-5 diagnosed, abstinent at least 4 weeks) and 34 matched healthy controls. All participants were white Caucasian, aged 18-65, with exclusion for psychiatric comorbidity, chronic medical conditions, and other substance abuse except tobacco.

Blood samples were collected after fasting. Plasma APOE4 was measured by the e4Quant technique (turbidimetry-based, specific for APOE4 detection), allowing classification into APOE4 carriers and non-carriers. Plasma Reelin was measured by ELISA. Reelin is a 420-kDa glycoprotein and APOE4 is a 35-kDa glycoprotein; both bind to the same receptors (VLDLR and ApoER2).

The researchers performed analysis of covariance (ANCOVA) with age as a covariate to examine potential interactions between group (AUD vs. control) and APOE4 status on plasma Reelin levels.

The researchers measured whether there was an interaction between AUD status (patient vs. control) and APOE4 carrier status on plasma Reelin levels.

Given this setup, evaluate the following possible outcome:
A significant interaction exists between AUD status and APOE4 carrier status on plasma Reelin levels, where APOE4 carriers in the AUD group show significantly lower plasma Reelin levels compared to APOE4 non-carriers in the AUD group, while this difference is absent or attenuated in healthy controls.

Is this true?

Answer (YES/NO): NO